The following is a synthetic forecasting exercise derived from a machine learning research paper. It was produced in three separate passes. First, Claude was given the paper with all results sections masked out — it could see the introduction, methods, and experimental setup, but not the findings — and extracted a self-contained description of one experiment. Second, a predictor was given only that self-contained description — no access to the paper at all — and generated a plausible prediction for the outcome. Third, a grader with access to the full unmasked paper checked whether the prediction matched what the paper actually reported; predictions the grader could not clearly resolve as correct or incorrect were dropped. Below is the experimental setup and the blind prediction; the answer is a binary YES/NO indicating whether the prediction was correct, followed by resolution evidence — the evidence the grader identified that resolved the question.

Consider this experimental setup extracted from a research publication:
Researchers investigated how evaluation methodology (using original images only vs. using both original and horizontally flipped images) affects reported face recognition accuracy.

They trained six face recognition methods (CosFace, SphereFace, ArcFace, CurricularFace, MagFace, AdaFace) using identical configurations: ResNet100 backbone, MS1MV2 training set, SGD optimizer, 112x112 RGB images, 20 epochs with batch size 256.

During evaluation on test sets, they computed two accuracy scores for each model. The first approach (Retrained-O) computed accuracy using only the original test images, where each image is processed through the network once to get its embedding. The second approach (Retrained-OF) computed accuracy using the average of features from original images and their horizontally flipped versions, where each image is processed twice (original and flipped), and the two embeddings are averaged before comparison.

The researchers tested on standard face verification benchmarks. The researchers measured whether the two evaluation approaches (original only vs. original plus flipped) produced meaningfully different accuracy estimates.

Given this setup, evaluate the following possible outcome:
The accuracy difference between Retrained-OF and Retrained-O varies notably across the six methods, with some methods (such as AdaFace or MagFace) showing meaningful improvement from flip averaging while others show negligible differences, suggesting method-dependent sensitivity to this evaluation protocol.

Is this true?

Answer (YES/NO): NO